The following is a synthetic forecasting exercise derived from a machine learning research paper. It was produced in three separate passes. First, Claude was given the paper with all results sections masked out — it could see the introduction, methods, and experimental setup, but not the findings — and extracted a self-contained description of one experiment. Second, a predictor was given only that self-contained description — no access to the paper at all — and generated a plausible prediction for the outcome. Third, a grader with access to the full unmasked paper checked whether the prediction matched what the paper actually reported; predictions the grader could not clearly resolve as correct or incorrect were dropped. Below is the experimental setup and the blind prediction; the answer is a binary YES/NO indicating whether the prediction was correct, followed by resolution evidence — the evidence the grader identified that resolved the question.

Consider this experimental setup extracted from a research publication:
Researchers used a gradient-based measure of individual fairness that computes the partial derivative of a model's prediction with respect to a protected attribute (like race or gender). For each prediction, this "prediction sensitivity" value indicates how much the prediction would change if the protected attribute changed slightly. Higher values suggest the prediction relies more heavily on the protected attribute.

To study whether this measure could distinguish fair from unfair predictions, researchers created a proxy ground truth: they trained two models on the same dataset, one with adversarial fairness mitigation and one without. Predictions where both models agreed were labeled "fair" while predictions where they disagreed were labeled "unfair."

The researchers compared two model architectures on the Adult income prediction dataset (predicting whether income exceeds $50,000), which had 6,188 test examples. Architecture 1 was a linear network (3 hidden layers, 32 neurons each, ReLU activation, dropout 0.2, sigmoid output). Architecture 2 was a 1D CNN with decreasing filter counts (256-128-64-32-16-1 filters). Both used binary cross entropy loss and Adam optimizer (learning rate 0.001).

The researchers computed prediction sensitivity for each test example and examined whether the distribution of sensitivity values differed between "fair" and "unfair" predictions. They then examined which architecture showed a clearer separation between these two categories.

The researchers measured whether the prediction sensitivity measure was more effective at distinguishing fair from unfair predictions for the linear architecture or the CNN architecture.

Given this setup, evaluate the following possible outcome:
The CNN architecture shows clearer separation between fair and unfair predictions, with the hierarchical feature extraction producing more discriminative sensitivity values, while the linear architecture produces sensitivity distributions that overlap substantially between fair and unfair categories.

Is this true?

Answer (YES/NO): NO